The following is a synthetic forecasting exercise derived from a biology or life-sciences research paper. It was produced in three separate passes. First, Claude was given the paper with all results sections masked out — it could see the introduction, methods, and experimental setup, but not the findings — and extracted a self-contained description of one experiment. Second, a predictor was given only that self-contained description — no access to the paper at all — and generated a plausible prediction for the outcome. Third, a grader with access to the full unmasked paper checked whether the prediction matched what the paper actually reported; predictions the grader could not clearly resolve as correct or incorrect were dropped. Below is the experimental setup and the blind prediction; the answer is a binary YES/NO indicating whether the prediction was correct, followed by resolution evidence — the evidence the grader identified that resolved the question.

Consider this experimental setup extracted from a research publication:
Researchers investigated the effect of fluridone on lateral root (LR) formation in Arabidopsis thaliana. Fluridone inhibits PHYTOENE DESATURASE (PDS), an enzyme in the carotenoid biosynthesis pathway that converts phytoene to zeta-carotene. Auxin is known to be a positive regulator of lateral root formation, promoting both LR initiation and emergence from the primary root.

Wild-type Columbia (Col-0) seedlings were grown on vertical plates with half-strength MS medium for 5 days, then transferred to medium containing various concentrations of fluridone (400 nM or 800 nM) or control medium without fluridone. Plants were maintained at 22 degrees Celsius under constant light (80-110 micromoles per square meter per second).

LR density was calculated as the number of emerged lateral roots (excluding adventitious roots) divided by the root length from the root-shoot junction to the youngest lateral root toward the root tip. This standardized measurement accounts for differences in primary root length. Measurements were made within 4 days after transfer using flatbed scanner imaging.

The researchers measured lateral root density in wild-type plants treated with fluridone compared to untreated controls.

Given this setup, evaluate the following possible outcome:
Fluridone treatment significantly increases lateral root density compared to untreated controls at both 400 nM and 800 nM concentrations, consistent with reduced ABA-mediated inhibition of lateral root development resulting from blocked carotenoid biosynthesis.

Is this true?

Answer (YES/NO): NO